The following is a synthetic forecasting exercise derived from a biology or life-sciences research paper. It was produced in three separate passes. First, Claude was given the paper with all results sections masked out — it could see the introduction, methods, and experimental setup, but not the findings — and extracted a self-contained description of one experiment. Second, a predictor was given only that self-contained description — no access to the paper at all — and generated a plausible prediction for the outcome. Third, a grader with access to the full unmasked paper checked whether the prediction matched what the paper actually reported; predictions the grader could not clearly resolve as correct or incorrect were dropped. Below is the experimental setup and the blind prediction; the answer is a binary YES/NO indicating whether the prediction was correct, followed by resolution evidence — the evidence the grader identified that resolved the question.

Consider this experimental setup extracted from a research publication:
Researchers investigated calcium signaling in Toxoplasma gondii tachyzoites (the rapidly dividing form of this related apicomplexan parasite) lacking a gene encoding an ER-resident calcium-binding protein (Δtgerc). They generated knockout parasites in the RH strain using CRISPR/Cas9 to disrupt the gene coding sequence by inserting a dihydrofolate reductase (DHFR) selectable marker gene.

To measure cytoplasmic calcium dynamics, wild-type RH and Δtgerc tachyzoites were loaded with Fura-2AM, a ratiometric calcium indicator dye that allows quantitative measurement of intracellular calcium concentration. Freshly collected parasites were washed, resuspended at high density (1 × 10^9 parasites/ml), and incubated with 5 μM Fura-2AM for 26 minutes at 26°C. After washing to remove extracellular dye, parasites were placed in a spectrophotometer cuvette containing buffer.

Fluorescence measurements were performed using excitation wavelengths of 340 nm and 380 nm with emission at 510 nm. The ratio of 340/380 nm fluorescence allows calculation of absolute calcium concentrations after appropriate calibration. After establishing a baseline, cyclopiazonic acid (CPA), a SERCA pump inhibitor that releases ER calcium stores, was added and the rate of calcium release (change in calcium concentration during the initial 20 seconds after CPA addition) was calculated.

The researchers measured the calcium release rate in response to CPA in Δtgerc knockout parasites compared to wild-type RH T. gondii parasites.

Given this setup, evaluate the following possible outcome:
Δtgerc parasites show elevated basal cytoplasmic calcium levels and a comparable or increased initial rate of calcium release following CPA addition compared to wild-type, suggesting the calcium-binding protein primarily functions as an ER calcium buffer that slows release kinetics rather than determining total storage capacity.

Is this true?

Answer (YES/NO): NO